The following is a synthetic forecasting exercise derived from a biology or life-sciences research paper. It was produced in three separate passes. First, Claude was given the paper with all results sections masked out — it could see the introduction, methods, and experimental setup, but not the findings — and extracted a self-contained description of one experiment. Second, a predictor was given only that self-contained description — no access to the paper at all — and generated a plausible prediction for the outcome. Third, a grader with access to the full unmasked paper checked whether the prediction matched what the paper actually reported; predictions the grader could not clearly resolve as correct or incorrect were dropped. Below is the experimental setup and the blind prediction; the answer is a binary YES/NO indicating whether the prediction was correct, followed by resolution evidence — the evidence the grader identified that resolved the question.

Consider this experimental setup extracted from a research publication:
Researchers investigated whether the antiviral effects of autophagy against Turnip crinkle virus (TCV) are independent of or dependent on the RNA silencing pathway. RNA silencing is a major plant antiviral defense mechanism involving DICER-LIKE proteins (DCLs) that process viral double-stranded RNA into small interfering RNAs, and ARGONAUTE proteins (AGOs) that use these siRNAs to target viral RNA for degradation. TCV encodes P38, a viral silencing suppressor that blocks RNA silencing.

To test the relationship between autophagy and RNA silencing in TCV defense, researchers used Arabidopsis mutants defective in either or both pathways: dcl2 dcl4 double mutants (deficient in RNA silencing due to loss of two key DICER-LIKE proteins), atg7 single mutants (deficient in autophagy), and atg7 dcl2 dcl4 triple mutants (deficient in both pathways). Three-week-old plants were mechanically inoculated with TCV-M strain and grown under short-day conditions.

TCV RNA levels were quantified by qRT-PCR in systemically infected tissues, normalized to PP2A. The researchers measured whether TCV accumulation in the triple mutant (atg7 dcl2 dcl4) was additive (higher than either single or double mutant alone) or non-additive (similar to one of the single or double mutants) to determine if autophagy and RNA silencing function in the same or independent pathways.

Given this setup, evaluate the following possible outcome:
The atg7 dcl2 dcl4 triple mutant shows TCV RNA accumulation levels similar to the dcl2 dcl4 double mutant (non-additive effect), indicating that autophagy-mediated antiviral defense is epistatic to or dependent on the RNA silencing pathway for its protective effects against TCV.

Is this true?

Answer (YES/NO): NO